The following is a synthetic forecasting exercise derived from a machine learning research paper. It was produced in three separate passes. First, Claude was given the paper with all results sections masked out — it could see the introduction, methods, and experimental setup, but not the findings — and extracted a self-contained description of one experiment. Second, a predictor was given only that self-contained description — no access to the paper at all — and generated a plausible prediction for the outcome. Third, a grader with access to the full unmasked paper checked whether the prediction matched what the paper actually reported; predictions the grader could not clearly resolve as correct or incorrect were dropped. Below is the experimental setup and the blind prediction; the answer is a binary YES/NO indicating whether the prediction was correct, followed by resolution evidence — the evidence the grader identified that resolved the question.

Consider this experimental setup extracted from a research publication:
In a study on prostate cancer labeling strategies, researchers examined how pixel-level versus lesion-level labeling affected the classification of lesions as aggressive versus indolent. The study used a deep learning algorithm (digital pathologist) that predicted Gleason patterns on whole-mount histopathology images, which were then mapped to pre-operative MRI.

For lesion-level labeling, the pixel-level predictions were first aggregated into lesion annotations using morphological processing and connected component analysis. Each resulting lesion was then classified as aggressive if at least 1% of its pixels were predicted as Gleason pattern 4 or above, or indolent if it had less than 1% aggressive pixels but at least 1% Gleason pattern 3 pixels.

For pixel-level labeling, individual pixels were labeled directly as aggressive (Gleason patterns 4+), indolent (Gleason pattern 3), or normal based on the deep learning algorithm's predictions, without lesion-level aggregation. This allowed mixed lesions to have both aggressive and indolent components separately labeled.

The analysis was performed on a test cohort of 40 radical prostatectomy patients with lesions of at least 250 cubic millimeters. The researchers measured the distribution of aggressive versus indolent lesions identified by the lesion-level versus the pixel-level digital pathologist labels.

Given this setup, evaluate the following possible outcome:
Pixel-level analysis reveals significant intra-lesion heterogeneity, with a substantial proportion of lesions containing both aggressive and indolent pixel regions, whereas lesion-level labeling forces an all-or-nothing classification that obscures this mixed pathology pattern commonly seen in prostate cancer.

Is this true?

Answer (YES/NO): YES